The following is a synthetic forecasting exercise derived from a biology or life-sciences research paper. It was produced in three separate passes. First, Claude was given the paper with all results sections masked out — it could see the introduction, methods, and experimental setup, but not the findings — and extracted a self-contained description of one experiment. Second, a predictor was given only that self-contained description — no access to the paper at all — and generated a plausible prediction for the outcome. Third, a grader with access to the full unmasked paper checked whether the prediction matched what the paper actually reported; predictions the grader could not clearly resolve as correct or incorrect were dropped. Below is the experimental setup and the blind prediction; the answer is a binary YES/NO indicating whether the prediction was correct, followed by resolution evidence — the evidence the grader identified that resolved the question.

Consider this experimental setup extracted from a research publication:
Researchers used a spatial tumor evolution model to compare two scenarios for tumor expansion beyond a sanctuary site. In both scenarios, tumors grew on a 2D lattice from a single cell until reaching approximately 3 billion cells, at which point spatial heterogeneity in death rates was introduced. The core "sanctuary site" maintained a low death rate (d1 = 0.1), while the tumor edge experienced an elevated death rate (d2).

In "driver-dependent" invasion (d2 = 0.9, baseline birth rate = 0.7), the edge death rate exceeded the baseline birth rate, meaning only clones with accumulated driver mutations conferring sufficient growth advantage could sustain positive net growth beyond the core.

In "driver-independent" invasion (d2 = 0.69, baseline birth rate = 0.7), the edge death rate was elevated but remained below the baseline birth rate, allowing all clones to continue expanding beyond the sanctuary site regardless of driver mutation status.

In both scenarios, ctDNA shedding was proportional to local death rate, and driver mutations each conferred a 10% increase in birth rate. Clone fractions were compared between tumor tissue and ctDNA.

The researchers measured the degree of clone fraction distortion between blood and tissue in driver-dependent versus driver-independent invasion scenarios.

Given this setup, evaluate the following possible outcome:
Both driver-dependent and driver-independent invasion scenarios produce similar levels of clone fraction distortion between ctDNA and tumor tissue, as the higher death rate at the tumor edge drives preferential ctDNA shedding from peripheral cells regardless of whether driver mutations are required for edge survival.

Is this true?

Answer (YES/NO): NO